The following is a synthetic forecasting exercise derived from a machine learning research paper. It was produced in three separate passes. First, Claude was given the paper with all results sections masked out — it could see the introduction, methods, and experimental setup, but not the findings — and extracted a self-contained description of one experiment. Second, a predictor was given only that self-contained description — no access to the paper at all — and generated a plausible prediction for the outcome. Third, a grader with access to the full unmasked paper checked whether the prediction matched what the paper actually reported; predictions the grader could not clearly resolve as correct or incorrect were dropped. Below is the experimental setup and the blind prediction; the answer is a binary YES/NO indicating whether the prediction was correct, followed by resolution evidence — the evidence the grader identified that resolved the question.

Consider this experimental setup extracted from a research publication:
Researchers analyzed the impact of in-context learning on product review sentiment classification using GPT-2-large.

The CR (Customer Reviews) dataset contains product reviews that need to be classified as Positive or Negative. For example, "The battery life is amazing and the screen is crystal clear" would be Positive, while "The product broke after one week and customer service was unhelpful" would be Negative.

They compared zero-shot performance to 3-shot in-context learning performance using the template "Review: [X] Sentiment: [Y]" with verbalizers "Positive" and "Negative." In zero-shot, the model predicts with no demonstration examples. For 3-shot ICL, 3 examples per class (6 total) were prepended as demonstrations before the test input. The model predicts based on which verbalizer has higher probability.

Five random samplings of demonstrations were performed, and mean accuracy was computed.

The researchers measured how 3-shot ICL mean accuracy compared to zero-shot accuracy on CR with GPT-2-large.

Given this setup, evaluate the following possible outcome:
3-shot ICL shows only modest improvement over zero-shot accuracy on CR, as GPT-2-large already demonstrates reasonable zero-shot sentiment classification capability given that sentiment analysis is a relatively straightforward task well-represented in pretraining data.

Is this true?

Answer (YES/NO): YES